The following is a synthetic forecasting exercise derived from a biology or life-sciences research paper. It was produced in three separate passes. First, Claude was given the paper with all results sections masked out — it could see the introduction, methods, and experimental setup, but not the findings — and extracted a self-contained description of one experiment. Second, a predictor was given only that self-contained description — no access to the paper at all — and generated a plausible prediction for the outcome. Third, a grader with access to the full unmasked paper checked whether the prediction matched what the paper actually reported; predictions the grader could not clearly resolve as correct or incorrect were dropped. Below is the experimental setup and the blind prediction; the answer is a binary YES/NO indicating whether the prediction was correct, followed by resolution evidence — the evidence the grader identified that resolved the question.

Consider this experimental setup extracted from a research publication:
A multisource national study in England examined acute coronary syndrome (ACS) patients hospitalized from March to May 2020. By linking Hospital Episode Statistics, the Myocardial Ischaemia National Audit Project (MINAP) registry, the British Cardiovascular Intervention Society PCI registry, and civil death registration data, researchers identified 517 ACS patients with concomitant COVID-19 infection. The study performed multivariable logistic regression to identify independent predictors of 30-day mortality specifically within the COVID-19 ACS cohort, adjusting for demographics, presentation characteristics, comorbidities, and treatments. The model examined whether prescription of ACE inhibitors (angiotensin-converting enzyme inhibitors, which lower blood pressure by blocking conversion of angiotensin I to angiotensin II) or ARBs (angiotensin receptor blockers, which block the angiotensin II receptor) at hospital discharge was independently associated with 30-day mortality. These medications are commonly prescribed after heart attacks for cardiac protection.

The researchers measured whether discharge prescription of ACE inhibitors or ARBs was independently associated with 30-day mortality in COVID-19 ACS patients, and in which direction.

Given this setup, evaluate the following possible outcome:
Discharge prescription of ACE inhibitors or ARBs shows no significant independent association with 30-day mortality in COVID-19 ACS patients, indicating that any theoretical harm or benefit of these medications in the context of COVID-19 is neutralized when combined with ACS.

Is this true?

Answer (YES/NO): NO